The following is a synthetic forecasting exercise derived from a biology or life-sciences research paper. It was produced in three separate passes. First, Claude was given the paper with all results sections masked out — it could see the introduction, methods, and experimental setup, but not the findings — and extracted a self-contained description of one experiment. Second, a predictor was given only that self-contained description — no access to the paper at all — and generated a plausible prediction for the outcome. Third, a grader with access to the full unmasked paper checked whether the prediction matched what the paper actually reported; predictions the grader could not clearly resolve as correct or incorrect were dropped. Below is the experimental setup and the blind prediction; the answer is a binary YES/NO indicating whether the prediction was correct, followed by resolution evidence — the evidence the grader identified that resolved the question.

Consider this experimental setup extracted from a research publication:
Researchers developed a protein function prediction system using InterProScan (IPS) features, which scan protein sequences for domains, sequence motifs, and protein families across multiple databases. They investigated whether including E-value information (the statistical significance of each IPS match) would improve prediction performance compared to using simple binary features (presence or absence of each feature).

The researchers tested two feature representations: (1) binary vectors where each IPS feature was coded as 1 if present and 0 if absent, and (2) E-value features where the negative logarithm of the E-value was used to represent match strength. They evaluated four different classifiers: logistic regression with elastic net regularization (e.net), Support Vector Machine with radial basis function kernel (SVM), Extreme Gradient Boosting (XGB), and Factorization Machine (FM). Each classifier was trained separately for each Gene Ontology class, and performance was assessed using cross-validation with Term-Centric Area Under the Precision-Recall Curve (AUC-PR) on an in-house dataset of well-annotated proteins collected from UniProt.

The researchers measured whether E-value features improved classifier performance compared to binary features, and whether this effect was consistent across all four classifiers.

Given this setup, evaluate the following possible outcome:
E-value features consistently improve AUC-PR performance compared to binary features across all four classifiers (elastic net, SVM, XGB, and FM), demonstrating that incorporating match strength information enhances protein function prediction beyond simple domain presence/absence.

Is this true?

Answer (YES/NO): NO